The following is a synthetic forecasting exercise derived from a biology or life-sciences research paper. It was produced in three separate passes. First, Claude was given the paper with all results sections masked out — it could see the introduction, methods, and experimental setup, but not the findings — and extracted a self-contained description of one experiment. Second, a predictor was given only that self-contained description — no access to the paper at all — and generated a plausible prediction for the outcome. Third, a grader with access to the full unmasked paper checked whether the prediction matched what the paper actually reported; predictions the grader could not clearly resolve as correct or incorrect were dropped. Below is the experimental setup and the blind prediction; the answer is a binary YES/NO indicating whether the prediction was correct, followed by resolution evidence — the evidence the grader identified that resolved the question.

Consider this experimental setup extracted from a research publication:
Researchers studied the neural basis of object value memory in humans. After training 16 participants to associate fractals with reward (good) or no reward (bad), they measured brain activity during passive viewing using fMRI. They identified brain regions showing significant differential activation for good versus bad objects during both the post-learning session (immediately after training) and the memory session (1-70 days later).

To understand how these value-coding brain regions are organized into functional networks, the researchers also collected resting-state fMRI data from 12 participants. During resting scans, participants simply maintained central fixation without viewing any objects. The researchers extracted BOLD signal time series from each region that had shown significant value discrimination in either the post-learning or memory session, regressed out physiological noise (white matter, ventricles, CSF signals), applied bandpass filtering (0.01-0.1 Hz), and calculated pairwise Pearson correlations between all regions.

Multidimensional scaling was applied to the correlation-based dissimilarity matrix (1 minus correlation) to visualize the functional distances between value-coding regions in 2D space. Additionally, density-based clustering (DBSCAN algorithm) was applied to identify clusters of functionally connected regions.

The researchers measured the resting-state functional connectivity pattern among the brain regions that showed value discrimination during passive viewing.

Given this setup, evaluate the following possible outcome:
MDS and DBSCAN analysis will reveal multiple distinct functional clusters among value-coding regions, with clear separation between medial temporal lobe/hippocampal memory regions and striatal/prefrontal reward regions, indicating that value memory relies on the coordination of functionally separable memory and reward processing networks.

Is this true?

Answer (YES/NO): NO